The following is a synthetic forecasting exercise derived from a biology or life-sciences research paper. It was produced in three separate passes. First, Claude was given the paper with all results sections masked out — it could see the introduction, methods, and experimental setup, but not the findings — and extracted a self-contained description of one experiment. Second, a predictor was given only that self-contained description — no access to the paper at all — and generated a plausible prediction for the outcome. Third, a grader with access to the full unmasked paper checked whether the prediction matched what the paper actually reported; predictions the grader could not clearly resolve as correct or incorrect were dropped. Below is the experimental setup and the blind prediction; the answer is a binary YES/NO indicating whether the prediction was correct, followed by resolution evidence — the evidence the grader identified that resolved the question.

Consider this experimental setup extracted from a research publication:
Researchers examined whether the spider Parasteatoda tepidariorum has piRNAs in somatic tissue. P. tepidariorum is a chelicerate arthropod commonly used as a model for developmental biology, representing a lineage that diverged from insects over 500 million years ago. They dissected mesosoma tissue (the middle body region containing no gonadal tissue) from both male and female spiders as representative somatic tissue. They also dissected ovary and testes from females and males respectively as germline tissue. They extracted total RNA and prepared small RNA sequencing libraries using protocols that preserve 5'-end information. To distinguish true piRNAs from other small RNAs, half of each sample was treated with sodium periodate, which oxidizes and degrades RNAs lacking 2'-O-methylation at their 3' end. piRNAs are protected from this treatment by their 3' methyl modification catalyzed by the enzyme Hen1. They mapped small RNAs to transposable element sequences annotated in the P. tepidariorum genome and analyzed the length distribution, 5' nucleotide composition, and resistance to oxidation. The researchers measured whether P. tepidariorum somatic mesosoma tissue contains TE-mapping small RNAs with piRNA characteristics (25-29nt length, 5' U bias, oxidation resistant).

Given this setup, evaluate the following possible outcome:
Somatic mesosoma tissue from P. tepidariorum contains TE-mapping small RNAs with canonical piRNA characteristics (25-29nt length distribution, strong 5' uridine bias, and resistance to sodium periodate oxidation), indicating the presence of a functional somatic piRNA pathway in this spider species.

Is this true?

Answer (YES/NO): YES